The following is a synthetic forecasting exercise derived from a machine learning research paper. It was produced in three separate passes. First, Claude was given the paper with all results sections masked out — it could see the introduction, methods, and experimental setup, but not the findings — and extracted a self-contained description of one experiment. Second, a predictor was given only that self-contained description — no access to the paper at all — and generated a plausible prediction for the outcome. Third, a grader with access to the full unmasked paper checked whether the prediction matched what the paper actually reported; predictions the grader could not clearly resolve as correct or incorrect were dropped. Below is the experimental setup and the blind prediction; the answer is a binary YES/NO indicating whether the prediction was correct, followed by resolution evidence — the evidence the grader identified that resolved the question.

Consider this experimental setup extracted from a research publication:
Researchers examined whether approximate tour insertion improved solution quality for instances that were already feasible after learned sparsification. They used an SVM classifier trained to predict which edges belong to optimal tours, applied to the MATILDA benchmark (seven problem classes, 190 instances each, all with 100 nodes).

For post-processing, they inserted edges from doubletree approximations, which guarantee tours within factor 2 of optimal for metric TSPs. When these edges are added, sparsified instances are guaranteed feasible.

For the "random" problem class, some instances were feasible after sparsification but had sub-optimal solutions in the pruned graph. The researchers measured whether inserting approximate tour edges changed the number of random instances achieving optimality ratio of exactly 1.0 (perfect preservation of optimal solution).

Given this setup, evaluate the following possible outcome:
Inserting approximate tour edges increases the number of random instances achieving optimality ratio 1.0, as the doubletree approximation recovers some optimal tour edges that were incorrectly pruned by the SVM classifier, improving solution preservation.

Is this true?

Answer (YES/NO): YES